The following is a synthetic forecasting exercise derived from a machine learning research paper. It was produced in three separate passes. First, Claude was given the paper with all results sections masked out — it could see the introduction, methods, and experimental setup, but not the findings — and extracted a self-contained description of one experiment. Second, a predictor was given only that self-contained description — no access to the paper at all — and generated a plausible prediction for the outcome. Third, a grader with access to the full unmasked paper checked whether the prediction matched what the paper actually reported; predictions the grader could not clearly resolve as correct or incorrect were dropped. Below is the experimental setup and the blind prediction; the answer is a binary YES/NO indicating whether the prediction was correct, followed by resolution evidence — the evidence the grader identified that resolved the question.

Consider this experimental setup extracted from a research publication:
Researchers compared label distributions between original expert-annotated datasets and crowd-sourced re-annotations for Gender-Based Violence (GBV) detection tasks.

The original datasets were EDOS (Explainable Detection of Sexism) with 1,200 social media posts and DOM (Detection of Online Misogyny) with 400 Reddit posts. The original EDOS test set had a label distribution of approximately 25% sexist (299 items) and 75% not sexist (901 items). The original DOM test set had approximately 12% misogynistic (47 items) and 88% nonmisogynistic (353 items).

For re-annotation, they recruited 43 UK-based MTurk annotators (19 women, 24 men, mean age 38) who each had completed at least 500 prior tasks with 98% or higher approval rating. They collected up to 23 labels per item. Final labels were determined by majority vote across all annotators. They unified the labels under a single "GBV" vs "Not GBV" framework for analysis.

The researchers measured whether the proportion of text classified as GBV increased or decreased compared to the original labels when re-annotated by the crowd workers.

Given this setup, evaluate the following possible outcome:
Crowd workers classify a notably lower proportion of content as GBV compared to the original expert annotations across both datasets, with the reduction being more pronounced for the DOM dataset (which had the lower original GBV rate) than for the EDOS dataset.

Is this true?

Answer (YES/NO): NO